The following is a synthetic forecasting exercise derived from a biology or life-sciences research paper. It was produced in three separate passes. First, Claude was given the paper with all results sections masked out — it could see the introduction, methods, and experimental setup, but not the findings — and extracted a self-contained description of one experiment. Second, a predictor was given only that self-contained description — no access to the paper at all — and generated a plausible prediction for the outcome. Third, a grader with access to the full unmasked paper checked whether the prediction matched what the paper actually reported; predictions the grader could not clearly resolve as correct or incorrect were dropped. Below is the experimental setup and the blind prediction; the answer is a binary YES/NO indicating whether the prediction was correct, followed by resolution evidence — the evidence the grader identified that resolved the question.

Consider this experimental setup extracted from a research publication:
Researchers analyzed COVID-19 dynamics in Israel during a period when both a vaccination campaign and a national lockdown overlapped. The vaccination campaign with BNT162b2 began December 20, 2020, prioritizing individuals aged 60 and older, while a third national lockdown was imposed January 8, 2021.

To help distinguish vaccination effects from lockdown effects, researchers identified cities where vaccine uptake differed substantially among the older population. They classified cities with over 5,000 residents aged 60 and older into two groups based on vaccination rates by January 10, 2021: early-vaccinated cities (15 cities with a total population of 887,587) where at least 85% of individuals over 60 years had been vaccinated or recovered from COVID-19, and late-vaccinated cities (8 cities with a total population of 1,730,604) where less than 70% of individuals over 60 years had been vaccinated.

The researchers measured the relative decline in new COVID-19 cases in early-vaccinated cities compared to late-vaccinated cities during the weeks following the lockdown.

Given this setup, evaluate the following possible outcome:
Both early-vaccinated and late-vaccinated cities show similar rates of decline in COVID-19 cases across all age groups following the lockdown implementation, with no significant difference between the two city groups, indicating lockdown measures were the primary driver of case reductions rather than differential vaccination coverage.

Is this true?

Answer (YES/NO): NO